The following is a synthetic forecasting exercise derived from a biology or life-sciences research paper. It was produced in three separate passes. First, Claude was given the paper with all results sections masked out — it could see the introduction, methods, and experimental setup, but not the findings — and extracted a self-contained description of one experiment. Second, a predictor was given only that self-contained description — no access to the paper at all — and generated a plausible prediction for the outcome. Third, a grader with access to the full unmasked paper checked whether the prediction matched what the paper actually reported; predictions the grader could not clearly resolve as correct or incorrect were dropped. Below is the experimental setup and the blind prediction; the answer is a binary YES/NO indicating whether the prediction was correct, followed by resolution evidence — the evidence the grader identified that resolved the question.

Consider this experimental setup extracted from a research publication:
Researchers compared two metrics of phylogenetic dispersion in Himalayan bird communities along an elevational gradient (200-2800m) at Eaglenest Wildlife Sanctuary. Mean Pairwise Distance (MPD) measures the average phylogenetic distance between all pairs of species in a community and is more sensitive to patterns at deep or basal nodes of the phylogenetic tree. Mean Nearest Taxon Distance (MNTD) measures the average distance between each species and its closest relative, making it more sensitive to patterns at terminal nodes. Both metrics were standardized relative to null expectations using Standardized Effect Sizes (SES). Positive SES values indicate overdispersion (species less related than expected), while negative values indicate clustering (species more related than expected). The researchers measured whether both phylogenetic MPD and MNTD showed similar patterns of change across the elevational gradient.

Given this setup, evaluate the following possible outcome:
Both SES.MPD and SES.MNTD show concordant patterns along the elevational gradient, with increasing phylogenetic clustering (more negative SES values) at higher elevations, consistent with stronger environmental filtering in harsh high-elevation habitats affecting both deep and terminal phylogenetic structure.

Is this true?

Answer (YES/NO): NO